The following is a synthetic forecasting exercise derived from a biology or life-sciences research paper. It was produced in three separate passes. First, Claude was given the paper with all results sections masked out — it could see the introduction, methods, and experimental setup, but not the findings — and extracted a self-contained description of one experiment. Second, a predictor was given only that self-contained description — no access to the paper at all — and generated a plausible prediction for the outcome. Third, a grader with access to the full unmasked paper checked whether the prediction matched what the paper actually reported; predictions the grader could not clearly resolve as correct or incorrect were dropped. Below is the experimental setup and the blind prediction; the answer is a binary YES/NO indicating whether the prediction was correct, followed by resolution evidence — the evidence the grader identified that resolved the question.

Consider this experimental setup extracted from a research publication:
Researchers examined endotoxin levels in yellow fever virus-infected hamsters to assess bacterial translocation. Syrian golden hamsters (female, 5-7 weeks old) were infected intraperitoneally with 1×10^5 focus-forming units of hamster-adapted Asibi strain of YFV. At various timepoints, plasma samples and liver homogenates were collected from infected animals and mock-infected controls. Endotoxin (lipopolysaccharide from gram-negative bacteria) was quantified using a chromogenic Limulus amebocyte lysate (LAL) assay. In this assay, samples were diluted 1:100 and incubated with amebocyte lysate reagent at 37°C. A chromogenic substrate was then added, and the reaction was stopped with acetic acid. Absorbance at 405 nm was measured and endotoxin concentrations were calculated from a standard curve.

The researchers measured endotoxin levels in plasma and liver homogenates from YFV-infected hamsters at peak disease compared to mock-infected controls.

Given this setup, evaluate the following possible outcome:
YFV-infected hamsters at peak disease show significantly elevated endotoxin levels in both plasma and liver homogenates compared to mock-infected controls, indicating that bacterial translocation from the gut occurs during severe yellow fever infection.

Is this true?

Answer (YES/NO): YES